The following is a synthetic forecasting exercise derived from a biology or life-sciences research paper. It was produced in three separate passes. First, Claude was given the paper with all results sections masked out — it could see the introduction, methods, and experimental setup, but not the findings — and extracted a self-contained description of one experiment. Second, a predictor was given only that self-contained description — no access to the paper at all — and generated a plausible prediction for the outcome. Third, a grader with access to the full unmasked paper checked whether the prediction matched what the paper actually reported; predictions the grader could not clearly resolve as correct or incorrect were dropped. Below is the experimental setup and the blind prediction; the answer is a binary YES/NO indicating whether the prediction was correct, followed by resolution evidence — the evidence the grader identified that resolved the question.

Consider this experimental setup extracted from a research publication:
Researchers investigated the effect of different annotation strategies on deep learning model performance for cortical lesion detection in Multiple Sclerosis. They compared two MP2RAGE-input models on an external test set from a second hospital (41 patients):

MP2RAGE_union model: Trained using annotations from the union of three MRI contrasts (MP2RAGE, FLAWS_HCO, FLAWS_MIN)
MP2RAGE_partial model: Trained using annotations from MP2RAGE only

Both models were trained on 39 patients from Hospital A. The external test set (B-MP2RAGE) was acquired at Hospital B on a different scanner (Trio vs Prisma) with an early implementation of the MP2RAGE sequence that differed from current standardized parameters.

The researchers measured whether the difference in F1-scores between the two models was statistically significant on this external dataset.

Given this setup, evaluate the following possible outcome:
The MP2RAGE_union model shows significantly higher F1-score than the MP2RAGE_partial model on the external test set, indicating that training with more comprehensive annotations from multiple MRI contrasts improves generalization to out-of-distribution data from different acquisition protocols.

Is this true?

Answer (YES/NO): YES